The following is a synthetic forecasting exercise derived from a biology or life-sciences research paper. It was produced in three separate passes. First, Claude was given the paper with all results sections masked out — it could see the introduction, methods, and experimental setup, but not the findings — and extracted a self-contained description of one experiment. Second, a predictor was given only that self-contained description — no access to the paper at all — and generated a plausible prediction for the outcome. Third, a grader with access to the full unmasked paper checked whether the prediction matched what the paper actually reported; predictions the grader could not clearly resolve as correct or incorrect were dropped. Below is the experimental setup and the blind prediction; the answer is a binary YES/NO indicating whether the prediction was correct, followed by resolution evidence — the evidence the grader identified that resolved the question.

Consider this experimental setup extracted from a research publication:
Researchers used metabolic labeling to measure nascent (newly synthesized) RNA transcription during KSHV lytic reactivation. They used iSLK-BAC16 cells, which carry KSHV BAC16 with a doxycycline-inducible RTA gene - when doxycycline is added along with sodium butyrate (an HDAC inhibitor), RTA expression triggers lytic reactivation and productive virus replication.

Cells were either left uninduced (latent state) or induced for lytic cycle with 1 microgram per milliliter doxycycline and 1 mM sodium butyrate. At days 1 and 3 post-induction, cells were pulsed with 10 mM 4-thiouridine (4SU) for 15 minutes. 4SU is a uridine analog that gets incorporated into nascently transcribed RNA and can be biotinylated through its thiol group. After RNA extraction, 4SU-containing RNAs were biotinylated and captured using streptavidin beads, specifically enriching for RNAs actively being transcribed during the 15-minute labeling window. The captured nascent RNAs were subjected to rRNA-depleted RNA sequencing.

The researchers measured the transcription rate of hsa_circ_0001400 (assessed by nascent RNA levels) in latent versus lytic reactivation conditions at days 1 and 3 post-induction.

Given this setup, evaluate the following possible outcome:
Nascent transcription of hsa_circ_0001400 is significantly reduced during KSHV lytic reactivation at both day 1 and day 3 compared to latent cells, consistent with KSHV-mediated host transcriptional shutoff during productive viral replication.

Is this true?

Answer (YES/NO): NO